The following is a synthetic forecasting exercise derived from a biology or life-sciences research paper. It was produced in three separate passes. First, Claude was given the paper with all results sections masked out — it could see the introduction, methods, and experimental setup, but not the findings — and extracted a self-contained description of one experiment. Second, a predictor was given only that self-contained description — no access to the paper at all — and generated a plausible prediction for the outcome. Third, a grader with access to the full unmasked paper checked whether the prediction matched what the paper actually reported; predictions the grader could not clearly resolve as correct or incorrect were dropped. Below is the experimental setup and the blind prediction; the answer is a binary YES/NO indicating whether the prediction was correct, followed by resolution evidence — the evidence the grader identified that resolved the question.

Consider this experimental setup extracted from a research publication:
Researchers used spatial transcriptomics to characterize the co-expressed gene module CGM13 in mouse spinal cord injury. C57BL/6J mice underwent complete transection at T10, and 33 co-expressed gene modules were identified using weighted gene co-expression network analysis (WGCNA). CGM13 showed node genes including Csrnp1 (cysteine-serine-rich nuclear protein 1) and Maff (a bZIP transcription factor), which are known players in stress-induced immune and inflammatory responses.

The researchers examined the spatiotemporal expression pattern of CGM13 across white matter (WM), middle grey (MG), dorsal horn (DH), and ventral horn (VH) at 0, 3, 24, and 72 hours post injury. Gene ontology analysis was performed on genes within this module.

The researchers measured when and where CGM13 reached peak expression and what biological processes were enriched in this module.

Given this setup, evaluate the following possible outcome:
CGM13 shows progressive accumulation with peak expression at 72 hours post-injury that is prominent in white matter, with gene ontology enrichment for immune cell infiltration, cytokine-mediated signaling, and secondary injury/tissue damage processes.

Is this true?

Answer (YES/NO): NO